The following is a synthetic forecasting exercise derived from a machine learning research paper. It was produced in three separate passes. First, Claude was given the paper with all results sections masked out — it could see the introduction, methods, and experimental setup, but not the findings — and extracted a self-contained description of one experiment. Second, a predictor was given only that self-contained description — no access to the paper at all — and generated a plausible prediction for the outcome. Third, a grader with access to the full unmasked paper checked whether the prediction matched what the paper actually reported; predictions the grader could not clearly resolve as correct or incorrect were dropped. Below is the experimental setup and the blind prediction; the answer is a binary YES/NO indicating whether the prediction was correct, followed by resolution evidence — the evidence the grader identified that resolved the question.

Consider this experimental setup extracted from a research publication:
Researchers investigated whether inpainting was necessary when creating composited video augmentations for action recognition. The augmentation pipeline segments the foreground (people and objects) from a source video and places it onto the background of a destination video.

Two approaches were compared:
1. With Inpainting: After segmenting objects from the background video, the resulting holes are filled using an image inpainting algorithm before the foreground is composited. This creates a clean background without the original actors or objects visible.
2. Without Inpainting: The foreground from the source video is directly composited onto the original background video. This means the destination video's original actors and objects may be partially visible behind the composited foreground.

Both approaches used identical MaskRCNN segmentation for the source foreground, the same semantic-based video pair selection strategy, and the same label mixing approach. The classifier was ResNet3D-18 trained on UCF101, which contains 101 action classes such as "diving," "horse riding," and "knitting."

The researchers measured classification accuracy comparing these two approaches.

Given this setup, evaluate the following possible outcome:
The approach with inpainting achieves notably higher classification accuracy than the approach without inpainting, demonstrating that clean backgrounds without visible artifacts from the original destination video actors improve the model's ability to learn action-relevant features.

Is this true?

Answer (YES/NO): NO